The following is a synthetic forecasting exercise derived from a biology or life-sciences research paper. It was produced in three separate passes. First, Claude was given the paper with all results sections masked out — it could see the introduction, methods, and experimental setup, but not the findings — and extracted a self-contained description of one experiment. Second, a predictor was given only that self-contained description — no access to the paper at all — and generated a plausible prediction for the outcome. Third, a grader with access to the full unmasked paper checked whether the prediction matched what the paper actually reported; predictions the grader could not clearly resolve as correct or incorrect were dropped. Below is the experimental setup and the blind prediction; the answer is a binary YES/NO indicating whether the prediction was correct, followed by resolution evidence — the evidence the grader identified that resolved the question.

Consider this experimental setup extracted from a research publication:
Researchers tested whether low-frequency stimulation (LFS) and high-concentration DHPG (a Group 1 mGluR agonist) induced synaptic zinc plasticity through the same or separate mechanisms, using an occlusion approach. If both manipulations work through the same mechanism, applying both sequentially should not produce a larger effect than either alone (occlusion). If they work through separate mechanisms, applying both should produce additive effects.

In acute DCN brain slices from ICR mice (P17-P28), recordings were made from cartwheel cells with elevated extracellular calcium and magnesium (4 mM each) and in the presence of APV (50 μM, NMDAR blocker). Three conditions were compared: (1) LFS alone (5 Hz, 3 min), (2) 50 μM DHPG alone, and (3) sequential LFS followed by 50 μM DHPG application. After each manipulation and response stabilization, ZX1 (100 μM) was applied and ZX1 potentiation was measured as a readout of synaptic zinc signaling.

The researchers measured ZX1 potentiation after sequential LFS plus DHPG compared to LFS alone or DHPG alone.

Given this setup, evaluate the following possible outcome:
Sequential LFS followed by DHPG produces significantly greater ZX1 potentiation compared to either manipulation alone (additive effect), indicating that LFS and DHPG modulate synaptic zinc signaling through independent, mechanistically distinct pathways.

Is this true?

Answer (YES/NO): NO